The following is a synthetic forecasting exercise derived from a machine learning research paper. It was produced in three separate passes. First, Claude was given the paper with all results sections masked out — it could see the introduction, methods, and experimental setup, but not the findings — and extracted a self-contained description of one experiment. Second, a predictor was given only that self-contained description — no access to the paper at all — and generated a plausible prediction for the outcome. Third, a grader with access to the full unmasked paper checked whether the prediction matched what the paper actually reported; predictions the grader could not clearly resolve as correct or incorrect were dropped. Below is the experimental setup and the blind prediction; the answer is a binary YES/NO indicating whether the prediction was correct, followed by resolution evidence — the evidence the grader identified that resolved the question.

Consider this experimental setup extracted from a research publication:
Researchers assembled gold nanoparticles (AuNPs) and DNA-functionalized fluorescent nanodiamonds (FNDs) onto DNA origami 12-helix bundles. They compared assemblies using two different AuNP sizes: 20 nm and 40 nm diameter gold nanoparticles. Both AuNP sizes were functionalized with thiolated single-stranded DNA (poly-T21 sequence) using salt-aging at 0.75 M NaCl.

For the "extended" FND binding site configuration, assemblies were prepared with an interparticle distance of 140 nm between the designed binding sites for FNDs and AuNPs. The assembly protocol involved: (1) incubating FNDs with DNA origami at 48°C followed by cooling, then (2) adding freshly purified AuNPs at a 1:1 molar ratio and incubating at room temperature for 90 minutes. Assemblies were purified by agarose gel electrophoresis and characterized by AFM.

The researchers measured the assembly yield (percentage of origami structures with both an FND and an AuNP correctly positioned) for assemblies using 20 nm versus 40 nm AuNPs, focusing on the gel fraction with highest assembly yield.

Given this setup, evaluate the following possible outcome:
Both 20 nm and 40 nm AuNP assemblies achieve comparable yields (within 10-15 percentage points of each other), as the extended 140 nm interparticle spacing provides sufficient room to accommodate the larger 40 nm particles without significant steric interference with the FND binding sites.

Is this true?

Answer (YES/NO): YES